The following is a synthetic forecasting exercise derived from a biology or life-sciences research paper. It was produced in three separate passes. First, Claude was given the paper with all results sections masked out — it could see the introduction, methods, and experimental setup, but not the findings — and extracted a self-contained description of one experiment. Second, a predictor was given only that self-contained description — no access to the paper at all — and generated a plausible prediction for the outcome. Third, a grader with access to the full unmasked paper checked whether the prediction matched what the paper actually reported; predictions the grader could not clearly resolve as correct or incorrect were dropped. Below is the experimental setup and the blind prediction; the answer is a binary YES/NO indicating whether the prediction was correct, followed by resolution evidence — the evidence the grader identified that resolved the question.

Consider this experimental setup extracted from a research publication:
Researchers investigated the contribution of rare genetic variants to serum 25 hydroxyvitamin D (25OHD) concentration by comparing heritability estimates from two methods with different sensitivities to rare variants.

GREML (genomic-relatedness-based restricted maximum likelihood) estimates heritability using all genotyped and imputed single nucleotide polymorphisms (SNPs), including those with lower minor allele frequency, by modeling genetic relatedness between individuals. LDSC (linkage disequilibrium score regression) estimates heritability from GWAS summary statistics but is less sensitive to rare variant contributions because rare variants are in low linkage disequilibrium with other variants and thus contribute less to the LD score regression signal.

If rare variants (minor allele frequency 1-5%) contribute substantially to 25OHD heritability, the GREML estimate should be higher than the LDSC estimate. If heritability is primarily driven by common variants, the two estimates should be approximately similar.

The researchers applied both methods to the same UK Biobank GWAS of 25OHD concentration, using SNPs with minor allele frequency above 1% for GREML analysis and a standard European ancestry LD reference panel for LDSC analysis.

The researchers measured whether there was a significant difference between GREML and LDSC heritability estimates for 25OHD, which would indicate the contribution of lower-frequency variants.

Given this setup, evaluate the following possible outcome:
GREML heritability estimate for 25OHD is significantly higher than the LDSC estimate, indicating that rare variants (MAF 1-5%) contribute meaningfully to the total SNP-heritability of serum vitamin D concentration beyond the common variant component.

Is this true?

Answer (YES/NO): NO